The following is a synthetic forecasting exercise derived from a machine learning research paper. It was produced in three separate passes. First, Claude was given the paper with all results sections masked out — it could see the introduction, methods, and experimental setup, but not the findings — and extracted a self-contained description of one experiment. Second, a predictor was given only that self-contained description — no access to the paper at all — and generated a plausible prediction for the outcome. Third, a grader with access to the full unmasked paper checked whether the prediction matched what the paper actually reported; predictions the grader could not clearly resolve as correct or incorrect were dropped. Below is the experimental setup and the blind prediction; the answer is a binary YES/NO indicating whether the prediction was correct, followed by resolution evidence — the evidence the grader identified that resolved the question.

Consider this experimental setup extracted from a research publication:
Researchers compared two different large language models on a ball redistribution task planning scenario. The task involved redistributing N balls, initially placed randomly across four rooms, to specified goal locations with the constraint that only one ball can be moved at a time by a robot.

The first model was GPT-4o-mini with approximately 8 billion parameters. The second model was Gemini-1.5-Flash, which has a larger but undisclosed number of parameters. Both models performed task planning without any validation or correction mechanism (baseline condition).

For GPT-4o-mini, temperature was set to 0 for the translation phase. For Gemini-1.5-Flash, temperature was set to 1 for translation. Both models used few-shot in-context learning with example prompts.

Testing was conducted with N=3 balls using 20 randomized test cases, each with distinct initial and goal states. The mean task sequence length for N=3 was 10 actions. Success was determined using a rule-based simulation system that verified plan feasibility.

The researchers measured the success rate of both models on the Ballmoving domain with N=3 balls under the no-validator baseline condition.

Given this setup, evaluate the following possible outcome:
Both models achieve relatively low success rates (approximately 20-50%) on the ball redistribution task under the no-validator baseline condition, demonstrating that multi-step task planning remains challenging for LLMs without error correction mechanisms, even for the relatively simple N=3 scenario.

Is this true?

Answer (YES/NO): NO